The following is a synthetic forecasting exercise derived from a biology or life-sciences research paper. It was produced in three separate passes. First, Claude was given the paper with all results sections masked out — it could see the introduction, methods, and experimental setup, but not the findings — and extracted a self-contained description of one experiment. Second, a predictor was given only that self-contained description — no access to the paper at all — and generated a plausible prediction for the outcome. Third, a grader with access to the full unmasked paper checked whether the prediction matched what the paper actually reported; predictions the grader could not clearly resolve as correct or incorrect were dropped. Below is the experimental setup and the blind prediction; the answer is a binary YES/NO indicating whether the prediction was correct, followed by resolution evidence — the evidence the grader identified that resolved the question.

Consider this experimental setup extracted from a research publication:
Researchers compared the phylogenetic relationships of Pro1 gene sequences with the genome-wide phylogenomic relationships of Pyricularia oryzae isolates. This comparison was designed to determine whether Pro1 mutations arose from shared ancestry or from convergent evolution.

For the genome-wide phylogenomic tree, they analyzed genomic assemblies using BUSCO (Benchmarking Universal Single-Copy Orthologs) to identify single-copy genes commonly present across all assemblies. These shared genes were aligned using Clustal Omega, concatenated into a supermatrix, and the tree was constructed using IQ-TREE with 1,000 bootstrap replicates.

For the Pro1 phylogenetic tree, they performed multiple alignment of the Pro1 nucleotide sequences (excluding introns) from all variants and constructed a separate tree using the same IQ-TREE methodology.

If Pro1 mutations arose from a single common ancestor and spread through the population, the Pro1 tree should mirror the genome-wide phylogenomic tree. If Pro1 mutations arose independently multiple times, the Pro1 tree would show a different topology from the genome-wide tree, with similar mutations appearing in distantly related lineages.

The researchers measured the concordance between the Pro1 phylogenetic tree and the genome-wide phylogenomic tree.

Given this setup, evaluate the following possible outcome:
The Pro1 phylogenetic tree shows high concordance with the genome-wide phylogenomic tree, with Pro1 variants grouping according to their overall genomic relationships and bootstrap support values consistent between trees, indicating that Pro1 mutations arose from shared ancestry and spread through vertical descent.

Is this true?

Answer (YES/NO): NO